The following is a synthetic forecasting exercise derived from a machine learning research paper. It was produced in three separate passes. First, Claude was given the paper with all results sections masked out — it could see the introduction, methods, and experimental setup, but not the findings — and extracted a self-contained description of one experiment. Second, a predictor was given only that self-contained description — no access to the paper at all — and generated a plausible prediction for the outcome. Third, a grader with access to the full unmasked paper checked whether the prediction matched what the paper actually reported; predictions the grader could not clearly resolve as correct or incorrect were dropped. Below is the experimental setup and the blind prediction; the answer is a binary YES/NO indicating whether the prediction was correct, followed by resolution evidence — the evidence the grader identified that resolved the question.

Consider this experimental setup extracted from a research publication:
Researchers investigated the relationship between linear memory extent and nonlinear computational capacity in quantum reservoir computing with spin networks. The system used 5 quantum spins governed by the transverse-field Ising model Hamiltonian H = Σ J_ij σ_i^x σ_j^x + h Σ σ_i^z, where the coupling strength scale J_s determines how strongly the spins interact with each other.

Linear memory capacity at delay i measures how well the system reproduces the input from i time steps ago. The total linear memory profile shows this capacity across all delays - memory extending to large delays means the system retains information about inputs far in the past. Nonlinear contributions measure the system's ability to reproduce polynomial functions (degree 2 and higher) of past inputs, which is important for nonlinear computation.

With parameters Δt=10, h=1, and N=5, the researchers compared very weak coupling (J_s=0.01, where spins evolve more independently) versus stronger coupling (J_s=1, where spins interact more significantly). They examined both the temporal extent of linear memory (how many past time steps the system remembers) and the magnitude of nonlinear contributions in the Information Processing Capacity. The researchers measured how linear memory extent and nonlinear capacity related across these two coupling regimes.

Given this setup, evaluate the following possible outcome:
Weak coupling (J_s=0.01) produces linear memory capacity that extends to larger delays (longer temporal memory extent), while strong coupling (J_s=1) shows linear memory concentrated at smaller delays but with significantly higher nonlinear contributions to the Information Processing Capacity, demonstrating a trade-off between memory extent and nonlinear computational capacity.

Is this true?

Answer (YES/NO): YES